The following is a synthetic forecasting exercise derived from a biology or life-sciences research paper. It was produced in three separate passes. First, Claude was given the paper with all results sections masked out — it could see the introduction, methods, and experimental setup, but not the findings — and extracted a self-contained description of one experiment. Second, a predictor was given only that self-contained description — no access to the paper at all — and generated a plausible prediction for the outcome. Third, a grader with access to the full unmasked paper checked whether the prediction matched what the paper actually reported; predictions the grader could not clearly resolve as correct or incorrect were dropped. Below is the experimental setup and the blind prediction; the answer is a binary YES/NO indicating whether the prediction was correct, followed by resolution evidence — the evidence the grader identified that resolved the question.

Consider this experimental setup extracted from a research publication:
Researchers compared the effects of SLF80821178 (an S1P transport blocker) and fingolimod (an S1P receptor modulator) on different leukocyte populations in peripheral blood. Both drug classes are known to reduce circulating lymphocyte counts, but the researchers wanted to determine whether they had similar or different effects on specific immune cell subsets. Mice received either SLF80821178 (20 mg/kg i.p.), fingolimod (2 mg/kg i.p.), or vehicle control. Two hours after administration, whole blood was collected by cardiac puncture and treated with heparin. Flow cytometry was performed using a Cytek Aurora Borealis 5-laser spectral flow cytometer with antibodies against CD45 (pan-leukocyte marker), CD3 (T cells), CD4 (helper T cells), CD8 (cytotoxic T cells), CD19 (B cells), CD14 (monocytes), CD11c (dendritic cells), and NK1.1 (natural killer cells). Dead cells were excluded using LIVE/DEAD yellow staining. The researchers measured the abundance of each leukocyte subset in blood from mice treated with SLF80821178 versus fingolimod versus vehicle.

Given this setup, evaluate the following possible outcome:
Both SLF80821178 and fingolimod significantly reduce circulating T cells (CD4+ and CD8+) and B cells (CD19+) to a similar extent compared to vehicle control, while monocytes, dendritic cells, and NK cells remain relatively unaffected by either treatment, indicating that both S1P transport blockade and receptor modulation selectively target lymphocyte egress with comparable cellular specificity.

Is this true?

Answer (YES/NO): NO